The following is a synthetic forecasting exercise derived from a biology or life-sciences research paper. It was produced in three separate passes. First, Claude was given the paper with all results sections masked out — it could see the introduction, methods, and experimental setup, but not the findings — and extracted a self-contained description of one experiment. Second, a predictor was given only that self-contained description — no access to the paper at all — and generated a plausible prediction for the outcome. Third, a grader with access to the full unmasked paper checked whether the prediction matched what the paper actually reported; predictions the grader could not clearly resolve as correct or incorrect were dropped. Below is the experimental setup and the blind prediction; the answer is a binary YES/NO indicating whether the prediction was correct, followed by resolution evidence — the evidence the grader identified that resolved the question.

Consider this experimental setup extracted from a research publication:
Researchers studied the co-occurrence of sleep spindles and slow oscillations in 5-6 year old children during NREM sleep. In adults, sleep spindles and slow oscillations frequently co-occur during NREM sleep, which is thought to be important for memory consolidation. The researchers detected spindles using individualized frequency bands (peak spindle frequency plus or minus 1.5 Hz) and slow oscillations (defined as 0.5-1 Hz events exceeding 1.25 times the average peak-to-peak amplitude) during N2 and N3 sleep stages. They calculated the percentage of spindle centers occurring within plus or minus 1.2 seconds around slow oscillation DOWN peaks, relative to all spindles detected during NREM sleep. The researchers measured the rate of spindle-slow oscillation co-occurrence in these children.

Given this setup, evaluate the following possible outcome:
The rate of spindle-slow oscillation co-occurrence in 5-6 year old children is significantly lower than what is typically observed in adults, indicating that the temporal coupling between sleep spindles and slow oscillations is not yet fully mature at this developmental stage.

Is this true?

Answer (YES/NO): YES